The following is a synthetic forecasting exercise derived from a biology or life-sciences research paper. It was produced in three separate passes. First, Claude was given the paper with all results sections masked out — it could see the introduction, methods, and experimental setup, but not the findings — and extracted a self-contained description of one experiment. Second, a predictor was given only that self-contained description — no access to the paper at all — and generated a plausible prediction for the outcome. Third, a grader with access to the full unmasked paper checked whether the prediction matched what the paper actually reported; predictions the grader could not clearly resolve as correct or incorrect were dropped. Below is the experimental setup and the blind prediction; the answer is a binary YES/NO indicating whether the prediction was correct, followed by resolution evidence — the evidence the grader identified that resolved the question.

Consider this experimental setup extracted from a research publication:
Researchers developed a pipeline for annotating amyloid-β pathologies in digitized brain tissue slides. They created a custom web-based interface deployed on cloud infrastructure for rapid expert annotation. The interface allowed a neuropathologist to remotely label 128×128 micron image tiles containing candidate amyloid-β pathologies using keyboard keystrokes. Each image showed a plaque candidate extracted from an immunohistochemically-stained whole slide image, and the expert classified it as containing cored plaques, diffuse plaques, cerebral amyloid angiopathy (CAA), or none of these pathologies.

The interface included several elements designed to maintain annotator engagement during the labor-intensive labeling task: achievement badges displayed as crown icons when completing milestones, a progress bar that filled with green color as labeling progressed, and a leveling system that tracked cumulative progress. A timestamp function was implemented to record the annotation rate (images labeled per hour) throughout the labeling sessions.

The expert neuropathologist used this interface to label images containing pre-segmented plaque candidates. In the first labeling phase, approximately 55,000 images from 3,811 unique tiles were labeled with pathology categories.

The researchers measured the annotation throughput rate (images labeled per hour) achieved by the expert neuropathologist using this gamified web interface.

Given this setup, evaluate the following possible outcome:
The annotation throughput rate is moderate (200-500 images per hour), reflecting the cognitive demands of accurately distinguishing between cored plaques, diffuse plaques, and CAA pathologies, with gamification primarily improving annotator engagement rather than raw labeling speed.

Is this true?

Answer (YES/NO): NO